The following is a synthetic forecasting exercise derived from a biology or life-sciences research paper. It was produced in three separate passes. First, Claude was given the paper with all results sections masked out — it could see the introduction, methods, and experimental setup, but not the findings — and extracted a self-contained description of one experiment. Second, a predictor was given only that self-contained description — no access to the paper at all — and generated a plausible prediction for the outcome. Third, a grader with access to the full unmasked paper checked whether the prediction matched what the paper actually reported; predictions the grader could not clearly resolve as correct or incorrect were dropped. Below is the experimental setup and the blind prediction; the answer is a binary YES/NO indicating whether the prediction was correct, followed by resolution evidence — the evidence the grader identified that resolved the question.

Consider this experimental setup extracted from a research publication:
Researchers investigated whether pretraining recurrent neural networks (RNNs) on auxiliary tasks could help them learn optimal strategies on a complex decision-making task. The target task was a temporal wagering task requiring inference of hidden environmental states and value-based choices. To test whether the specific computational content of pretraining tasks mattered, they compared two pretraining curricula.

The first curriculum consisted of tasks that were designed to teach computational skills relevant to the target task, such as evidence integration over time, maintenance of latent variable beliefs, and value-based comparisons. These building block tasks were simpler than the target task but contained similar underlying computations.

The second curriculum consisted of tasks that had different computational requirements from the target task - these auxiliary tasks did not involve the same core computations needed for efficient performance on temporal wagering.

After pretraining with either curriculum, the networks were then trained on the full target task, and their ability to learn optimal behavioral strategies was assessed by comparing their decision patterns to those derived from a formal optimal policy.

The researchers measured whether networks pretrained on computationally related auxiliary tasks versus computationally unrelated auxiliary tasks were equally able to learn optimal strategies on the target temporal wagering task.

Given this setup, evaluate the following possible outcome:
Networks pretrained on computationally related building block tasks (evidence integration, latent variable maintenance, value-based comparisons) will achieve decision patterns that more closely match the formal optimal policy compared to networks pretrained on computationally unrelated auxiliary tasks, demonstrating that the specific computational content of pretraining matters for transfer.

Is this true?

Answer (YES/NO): YES